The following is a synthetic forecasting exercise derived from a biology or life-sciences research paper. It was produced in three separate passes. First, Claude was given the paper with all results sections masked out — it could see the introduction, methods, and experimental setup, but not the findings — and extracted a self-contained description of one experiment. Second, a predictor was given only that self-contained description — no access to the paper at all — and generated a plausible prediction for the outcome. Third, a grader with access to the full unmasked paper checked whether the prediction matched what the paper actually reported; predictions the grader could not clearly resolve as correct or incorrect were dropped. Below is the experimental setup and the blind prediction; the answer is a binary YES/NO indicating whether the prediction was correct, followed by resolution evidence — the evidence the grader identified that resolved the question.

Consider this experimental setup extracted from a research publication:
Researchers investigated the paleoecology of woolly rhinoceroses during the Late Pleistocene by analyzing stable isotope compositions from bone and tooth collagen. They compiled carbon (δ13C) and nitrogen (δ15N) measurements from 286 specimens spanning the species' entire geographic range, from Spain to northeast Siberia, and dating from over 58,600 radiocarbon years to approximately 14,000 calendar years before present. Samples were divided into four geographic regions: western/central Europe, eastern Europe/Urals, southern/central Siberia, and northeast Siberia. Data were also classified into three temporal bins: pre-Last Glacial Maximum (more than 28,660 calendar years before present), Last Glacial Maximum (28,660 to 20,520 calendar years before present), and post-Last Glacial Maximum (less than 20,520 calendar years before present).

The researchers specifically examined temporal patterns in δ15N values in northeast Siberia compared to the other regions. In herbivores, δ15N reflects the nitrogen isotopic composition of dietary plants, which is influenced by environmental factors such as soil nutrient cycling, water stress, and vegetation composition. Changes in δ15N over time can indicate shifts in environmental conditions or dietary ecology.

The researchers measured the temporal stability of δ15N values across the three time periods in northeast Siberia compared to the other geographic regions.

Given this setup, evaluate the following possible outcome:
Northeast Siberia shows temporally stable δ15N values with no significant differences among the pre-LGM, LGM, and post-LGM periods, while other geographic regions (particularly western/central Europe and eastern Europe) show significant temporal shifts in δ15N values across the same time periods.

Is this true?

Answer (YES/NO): YES